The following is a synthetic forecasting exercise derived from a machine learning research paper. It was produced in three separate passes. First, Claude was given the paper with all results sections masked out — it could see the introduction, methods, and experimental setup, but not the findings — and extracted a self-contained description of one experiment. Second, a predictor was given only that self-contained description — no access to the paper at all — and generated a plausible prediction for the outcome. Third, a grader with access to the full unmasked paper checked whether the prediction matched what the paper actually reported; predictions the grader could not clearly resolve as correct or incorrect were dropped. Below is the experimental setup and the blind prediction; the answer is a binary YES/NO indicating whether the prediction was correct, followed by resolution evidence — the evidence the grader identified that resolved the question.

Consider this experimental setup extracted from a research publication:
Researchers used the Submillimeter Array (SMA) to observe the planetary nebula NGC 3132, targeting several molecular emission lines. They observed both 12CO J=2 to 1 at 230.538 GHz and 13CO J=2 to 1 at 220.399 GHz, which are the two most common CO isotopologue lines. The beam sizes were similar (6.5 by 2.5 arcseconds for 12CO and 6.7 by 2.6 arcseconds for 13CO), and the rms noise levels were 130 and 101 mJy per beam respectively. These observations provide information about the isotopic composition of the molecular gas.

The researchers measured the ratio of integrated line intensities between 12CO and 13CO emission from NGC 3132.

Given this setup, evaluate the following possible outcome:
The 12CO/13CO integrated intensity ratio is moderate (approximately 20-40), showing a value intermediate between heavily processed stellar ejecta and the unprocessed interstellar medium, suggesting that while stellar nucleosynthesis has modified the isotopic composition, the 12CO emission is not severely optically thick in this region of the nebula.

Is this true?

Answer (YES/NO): NO